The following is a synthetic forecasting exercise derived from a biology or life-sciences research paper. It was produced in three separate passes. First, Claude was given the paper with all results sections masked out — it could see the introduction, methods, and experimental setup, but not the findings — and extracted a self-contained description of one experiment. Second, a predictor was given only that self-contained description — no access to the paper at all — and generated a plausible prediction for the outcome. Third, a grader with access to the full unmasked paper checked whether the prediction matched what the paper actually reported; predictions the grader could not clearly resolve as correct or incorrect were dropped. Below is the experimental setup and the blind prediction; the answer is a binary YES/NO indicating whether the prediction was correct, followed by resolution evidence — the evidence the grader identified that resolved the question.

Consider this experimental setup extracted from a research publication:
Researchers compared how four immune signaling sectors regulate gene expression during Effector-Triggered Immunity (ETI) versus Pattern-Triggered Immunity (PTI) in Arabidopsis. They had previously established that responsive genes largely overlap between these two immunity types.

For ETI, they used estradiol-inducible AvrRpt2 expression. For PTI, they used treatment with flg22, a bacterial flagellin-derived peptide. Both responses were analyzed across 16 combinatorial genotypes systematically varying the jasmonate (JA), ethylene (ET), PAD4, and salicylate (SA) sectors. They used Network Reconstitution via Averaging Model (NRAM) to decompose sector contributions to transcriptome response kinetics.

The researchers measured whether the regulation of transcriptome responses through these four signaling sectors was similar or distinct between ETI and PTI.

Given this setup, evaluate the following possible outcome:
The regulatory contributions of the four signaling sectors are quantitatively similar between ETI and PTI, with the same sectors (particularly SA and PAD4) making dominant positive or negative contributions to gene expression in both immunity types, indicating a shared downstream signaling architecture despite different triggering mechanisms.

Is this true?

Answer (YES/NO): NO